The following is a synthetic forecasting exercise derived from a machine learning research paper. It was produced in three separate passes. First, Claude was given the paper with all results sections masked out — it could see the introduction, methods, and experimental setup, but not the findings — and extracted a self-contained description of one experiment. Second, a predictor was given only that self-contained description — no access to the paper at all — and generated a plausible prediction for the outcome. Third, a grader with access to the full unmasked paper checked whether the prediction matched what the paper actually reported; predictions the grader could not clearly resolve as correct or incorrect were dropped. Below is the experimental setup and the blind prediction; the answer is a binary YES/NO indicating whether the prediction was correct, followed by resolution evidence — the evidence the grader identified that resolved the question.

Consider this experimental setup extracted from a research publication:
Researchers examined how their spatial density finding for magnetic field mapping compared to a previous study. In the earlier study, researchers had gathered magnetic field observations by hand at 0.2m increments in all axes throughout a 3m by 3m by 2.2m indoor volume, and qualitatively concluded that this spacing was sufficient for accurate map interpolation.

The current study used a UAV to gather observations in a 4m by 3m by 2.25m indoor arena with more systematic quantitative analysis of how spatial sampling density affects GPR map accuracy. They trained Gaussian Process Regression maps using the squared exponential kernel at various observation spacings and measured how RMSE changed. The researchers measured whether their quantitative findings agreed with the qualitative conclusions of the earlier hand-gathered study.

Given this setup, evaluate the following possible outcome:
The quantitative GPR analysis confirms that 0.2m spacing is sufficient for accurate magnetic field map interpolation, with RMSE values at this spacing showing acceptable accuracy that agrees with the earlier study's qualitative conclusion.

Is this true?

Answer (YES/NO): YES